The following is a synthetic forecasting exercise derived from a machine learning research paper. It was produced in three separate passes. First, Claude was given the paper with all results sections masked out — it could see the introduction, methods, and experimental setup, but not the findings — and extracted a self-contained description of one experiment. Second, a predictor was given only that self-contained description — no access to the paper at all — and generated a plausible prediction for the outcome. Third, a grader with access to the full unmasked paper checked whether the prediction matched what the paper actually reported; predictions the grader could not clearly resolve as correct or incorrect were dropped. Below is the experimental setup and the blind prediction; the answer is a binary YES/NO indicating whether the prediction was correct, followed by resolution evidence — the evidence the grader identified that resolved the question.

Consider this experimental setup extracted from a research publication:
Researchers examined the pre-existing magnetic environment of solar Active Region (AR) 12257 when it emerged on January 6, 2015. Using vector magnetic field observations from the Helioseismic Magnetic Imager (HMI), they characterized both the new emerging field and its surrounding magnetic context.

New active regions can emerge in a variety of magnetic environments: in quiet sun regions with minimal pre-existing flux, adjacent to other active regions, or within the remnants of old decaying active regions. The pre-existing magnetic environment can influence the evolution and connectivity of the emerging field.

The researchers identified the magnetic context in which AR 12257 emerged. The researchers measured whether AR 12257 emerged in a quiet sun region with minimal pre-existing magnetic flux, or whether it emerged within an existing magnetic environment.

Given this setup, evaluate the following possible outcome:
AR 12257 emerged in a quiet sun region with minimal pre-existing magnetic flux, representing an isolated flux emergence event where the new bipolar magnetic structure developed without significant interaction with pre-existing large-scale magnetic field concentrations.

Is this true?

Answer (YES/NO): NO